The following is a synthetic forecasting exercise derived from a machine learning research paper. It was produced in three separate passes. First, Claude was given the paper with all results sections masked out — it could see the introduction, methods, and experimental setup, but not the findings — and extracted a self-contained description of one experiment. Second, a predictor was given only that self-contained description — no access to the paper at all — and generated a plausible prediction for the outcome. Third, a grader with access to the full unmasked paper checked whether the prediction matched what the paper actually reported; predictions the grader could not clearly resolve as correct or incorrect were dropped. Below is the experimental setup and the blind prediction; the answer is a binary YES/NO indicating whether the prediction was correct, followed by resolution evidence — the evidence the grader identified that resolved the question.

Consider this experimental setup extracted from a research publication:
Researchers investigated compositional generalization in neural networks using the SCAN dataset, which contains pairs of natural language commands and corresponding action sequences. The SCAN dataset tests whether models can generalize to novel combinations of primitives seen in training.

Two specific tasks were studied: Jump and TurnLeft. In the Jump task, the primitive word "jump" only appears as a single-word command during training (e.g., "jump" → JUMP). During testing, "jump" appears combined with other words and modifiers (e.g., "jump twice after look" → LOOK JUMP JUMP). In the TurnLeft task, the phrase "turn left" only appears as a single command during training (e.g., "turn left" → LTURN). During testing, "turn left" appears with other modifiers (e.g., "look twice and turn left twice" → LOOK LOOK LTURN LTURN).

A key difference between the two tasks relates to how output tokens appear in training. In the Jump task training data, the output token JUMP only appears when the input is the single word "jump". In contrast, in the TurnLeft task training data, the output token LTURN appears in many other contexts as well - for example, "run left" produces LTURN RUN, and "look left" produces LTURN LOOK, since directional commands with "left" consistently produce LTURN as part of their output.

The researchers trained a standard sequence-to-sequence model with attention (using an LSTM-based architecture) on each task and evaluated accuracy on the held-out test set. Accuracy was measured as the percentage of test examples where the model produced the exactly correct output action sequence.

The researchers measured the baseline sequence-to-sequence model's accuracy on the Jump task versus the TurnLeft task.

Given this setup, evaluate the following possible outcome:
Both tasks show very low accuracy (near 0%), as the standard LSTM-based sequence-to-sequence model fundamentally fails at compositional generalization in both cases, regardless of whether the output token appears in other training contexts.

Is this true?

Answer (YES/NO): NO